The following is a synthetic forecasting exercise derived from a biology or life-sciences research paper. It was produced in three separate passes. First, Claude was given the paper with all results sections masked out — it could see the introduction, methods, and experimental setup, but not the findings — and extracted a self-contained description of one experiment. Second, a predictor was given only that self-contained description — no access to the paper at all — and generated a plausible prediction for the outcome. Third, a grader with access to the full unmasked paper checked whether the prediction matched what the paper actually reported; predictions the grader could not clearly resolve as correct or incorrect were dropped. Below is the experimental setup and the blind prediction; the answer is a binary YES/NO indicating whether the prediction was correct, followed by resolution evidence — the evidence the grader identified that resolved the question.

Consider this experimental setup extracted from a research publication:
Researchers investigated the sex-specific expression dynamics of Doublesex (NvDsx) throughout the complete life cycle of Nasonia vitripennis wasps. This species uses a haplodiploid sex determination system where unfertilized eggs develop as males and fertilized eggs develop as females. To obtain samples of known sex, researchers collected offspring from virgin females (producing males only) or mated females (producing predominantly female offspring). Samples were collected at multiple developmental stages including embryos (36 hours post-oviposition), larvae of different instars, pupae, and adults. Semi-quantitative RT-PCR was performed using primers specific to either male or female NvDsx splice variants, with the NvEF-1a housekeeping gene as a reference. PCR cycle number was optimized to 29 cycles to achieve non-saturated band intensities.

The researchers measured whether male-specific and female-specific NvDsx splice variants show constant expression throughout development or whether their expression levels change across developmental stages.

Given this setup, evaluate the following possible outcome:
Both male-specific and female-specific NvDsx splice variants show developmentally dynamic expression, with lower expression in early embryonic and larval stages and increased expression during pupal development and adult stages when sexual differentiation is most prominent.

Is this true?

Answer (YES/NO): NO